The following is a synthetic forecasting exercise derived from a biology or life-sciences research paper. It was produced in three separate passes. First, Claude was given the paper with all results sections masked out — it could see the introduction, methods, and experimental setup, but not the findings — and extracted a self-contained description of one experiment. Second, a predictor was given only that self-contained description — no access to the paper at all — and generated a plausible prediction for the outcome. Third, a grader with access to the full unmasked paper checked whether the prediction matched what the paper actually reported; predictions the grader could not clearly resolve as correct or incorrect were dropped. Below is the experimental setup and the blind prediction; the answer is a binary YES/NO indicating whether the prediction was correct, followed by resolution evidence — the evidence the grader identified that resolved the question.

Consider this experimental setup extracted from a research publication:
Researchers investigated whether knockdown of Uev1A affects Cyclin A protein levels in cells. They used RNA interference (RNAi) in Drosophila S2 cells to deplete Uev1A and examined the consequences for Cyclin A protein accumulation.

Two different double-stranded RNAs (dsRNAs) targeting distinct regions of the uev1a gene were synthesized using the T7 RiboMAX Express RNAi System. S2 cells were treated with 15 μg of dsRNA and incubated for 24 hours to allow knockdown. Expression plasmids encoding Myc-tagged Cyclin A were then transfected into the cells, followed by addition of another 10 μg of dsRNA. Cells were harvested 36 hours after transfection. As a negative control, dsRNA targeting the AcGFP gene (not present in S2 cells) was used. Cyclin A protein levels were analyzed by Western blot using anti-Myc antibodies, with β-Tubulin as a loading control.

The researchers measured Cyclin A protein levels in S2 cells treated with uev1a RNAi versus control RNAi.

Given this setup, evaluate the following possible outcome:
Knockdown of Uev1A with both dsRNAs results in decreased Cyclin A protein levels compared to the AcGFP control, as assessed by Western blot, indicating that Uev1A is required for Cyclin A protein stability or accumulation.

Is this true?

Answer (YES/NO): NO